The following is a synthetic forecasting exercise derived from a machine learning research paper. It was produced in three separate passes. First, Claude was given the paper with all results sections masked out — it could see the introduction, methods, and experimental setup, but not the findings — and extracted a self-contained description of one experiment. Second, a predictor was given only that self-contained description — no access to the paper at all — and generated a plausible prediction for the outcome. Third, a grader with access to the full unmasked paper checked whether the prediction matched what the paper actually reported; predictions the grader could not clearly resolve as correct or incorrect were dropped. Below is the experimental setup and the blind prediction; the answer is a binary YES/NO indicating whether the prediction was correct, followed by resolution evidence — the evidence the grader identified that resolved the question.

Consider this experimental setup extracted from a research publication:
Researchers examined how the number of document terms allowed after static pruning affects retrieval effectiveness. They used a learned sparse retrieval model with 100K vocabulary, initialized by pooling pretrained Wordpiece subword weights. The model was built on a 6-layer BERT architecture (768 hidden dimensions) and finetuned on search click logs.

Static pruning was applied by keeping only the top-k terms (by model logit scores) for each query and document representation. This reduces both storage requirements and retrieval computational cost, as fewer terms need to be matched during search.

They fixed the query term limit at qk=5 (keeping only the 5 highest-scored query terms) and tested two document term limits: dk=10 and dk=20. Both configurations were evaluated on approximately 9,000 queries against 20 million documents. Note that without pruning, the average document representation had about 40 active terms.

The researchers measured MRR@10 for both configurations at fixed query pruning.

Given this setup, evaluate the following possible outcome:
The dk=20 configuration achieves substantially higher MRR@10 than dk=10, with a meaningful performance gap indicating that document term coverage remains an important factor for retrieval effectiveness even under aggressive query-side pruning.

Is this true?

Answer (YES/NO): NO